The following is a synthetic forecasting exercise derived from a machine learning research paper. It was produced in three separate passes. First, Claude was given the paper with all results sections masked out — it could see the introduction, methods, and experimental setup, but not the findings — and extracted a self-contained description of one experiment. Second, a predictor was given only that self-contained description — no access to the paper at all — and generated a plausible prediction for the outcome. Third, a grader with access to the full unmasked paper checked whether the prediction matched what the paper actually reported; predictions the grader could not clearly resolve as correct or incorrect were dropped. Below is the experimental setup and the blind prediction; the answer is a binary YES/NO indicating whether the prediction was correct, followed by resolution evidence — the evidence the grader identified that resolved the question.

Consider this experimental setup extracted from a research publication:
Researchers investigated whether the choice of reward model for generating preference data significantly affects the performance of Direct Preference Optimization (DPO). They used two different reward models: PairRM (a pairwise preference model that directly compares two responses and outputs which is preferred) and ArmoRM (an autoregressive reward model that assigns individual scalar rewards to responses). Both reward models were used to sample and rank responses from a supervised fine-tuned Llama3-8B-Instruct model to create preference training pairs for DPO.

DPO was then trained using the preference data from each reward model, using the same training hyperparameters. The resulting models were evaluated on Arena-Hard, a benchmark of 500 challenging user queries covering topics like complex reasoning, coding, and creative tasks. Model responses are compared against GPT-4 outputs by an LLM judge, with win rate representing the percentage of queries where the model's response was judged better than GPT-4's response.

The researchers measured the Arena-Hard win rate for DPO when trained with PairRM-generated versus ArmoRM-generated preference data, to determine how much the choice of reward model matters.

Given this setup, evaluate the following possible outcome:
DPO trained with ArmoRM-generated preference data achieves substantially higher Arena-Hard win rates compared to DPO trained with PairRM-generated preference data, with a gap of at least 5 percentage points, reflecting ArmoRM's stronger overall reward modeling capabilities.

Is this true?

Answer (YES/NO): YES